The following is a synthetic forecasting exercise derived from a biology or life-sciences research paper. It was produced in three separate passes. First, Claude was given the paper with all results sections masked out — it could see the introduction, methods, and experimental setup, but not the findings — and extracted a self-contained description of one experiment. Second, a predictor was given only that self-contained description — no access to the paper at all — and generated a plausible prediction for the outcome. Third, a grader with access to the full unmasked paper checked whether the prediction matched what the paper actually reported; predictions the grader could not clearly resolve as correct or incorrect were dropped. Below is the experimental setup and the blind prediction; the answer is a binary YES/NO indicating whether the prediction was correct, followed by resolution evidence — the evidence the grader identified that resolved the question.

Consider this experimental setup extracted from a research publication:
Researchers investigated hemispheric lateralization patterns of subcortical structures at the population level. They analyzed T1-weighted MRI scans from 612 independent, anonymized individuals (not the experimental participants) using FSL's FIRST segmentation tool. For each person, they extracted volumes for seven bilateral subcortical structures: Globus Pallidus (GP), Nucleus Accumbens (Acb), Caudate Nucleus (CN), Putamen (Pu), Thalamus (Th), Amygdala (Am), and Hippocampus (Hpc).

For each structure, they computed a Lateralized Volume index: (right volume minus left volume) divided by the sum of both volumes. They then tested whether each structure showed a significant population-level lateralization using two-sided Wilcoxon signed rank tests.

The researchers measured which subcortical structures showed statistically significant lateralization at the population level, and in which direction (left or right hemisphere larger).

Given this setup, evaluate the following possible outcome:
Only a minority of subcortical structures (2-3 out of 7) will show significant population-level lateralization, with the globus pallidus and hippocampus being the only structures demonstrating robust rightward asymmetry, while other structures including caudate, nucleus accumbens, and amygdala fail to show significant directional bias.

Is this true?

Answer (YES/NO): NO